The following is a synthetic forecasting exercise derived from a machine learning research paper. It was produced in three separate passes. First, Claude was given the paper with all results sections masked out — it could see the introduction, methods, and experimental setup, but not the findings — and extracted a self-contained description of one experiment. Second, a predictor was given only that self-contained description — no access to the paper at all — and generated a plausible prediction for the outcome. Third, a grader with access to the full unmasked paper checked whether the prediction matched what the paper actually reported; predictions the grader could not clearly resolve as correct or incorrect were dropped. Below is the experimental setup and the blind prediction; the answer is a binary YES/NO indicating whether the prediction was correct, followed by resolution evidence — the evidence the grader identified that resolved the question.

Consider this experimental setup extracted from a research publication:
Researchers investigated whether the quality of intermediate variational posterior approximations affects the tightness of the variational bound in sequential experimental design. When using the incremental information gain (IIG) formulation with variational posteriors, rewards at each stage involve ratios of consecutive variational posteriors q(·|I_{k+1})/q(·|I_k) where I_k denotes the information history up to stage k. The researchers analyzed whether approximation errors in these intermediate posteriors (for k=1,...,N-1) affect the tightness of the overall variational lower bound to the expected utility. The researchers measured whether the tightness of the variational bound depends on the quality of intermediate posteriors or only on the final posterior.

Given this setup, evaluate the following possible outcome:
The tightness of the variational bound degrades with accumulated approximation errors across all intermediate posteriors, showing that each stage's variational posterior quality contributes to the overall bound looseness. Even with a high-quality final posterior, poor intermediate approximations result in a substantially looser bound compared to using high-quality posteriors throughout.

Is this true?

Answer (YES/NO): NO